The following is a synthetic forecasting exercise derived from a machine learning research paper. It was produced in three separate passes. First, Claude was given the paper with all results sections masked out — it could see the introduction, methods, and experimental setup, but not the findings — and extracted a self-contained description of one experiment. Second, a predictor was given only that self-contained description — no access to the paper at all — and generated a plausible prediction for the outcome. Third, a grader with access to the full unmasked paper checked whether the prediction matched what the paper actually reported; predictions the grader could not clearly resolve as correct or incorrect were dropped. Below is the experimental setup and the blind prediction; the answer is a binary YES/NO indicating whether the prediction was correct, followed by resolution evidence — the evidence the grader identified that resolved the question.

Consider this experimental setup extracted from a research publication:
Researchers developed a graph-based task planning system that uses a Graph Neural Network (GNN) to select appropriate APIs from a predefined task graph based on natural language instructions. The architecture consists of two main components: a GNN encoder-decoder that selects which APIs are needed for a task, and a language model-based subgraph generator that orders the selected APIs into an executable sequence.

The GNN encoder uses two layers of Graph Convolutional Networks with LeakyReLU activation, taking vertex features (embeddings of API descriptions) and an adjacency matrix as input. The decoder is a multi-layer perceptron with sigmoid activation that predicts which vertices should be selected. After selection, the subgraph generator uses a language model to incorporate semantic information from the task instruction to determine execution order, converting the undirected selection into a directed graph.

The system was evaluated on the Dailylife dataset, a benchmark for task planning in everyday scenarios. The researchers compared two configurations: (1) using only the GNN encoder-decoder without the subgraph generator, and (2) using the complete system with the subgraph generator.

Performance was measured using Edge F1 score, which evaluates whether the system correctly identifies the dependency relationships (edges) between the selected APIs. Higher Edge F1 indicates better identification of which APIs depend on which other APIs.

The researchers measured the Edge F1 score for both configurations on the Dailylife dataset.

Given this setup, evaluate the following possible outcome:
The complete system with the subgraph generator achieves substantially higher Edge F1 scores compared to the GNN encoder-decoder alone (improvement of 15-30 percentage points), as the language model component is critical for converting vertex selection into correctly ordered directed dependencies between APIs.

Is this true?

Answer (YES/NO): NO